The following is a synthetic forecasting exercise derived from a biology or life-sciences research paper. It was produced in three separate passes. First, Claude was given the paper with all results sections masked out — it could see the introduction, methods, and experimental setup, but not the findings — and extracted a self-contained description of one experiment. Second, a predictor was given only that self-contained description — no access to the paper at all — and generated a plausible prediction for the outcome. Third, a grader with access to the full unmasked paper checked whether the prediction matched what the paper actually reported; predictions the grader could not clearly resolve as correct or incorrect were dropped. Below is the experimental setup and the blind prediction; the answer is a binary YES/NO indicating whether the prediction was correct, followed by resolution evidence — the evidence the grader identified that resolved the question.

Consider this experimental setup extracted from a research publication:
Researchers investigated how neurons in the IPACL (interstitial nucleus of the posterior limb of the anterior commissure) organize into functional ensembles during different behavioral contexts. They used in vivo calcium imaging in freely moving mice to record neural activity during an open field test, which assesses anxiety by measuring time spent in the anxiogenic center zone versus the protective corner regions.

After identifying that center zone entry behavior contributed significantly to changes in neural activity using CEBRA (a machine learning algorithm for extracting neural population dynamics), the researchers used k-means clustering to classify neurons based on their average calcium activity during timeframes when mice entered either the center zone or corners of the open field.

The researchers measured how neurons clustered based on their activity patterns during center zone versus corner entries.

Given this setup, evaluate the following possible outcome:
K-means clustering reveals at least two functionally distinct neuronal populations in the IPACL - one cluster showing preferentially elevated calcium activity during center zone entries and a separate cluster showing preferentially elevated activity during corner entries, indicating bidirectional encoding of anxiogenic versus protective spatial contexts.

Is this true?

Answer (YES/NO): YES